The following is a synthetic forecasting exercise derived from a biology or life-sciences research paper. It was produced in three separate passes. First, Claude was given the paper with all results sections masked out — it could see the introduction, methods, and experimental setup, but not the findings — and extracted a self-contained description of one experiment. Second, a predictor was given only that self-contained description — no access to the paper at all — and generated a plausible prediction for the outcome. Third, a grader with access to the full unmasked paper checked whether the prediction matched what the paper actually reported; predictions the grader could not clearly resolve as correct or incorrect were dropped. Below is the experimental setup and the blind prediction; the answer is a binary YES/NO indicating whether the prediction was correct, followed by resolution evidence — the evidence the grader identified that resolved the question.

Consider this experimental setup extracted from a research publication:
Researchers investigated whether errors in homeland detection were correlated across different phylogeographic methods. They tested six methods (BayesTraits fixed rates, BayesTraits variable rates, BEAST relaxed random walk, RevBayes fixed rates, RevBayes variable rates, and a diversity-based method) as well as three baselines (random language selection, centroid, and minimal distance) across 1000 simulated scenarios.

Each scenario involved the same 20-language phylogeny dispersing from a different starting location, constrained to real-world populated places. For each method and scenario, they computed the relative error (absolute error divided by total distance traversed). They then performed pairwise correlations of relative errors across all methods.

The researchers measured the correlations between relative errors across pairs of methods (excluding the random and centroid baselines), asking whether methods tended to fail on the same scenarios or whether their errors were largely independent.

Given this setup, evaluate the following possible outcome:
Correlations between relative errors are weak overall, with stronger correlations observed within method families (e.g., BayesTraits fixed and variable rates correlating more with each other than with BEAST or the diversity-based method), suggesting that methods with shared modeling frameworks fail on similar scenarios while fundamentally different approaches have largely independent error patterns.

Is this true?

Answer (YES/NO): NO